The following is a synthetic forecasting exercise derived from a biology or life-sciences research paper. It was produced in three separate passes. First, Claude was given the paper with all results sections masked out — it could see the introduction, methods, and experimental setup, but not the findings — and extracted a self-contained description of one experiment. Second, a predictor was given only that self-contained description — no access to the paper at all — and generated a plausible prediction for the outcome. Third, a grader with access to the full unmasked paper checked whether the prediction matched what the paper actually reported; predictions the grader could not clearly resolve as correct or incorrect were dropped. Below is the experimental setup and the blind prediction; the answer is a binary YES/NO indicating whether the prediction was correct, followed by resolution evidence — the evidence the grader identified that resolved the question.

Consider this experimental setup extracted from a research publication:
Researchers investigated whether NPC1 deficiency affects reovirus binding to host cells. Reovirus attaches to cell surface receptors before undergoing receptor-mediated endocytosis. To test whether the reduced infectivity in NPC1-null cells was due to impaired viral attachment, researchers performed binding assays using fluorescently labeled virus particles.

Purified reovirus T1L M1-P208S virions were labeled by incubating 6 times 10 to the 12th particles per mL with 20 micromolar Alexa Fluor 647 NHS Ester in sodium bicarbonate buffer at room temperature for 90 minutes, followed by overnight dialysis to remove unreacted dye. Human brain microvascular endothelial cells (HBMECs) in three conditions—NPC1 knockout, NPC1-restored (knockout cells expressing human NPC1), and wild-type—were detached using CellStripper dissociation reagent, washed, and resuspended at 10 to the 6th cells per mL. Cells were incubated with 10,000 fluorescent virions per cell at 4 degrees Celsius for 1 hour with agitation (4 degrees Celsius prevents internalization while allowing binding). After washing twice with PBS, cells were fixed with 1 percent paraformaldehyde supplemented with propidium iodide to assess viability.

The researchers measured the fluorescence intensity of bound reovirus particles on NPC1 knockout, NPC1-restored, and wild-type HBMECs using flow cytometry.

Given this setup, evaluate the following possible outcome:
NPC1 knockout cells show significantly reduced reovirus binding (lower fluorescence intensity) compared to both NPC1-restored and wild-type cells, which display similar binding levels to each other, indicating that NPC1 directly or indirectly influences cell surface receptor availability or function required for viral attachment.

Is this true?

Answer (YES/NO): NO